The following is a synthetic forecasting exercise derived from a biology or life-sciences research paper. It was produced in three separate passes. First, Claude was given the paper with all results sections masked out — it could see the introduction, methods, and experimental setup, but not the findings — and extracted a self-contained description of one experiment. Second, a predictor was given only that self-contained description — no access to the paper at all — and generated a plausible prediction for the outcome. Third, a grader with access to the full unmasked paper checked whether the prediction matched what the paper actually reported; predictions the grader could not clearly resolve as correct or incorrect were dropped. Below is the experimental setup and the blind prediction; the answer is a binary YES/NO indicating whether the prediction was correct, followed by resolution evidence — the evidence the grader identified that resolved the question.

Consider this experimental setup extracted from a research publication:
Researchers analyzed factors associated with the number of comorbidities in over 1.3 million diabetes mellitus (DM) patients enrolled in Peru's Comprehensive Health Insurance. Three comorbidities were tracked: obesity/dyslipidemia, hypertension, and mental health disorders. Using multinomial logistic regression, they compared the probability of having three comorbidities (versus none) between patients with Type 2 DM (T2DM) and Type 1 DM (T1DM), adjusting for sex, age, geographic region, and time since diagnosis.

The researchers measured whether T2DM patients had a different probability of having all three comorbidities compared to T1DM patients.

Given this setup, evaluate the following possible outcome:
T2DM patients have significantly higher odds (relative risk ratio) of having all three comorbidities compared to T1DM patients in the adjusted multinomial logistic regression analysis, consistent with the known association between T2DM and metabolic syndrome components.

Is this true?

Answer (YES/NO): NO